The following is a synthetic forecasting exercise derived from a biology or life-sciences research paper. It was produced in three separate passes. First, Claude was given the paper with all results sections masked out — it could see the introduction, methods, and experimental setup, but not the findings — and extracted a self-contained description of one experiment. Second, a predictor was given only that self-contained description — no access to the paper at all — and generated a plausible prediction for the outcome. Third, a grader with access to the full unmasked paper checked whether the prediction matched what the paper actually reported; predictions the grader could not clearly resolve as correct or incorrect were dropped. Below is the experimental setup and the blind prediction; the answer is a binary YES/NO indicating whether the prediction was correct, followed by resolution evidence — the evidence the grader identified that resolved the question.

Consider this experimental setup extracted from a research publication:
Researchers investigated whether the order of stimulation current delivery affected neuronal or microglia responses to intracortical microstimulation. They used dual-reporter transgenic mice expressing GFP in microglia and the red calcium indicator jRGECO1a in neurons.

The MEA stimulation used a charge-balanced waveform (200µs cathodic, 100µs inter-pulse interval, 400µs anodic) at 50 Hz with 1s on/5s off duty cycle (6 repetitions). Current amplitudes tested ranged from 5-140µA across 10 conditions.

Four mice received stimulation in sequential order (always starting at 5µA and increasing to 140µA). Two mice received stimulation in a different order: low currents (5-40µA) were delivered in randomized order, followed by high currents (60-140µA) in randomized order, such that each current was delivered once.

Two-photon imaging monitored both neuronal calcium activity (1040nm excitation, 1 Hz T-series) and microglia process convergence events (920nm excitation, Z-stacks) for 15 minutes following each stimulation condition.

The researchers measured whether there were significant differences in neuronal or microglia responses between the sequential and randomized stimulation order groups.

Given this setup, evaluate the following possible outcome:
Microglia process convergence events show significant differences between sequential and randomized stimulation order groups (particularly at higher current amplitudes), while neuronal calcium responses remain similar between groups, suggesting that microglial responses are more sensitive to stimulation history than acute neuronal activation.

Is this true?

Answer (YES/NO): NO